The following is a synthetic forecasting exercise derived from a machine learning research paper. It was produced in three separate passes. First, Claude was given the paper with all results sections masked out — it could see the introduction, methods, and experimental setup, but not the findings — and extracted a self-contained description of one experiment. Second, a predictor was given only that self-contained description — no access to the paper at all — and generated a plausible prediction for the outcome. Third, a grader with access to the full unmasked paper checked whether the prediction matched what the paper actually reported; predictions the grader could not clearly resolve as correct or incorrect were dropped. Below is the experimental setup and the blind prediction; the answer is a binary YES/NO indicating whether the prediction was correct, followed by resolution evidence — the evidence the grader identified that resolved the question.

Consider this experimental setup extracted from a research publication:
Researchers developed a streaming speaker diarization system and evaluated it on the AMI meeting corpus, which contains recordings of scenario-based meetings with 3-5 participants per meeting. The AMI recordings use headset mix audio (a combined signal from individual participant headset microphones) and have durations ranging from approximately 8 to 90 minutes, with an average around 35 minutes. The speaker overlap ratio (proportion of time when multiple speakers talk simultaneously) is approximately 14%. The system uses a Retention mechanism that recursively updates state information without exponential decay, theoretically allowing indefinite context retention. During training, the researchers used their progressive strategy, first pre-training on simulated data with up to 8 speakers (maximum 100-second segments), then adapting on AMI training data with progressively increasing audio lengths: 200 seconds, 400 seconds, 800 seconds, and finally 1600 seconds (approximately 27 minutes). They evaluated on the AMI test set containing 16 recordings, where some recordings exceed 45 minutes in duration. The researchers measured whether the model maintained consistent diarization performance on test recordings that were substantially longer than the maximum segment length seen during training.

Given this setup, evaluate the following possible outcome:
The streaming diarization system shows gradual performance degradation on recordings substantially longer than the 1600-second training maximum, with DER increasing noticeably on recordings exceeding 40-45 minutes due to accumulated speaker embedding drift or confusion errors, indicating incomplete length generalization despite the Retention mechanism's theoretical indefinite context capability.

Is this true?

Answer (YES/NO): NO